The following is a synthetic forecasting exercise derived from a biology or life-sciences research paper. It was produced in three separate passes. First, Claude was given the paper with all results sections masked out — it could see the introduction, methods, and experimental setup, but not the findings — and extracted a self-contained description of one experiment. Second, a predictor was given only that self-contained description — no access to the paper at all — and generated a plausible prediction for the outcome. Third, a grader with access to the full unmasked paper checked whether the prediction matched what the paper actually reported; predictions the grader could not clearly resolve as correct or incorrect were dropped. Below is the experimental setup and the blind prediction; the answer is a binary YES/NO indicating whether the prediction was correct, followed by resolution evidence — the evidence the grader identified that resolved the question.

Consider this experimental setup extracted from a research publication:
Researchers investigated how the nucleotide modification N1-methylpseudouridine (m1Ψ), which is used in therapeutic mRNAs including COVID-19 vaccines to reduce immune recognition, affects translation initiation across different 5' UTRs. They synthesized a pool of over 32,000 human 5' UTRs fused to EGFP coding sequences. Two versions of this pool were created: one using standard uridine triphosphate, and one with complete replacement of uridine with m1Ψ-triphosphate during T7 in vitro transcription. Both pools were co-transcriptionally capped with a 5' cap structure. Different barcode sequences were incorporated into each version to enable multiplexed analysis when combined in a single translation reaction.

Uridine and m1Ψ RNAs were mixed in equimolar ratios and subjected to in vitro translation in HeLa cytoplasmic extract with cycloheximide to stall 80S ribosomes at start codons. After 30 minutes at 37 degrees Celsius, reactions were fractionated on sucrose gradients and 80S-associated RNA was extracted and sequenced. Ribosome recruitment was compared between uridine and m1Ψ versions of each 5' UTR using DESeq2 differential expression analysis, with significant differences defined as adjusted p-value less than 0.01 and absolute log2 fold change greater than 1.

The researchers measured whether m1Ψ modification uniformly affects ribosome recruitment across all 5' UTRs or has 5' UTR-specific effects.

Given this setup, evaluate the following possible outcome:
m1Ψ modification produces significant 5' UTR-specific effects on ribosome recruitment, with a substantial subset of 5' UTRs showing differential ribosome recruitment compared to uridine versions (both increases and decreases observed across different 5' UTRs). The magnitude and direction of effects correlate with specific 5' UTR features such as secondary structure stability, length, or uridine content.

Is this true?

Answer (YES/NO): YES